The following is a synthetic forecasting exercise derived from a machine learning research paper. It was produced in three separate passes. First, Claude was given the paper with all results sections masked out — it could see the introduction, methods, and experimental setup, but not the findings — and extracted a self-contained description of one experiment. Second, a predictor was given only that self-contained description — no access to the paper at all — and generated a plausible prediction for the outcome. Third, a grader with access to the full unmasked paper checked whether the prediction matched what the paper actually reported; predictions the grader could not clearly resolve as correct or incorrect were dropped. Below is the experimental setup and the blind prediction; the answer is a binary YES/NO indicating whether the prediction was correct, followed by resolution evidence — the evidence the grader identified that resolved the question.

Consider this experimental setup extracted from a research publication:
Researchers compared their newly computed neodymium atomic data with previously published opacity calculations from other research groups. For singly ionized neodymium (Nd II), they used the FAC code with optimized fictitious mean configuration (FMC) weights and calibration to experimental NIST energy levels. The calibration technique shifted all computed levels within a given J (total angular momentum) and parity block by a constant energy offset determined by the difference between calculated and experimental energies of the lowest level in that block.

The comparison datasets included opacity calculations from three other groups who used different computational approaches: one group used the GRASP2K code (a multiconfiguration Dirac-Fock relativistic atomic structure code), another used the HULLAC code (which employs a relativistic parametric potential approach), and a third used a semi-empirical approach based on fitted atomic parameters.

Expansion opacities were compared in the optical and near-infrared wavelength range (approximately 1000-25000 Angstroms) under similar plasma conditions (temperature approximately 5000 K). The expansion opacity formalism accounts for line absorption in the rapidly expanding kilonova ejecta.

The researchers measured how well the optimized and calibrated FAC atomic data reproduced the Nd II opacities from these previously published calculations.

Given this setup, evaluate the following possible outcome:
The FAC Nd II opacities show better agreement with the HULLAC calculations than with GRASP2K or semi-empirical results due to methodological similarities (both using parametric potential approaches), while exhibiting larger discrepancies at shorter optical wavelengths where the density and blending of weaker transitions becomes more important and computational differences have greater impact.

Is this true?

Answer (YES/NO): NO